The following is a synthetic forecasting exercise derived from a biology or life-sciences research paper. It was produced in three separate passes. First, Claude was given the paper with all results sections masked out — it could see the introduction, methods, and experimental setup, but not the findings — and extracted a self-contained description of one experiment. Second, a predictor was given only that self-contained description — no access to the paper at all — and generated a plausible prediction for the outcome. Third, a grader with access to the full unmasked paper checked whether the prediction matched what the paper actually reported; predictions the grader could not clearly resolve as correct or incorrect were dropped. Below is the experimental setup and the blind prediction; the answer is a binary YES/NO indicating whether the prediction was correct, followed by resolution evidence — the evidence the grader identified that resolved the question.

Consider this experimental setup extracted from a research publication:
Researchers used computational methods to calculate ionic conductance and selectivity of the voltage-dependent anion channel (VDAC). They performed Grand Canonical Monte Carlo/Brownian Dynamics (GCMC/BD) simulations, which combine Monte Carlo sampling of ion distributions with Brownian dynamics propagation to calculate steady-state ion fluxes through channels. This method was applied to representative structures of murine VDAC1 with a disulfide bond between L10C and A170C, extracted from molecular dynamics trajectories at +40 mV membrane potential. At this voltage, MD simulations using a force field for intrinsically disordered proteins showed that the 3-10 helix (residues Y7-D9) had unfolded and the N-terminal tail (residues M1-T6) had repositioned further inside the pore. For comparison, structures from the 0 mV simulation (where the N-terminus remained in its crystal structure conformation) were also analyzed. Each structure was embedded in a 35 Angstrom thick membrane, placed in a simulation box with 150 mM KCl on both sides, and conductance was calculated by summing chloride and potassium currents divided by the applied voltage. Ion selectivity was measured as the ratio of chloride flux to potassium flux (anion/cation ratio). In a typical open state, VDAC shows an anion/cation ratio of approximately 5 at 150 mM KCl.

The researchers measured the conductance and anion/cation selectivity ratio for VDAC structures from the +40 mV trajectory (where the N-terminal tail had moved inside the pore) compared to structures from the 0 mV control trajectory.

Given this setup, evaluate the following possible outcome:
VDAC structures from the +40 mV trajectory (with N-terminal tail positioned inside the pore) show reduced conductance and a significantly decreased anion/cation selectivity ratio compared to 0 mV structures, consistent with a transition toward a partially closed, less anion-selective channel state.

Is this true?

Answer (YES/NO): YES